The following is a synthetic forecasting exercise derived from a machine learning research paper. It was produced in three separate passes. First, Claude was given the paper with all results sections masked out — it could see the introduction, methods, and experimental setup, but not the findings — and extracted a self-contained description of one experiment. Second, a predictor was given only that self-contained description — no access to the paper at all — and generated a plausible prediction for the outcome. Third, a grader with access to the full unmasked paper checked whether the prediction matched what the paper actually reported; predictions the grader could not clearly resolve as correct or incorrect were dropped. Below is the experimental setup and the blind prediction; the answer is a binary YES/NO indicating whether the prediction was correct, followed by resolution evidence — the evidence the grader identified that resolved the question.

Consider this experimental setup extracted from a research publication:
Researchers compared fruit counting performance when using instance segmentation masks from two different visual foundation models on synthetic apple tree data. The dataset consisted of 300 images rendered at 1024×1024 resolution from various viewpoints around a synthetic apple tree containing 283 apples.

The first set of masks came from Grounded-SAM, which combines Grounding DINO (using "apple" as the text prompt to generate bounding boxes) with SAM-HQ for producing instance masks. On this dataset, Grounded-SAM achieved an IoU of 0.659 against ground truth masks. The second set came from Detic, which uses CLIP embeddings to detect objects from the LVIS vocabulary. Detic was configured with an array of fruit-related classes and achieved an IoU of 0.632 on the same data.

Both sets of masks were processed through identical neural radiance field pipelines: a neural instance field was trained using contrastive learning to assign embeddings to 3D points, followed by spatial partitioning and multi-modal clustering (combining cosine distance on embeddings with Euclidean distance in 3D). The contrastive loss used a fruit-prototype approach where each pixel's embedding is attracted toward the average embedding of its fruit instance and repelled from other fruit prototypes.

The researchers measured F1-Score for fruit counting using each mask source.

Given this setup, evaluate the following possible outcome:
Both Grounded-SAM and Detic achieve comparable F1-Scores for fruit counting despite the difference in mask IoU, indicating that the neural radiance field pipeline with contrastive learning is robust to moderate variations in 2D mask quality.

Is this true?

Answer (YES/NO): YES